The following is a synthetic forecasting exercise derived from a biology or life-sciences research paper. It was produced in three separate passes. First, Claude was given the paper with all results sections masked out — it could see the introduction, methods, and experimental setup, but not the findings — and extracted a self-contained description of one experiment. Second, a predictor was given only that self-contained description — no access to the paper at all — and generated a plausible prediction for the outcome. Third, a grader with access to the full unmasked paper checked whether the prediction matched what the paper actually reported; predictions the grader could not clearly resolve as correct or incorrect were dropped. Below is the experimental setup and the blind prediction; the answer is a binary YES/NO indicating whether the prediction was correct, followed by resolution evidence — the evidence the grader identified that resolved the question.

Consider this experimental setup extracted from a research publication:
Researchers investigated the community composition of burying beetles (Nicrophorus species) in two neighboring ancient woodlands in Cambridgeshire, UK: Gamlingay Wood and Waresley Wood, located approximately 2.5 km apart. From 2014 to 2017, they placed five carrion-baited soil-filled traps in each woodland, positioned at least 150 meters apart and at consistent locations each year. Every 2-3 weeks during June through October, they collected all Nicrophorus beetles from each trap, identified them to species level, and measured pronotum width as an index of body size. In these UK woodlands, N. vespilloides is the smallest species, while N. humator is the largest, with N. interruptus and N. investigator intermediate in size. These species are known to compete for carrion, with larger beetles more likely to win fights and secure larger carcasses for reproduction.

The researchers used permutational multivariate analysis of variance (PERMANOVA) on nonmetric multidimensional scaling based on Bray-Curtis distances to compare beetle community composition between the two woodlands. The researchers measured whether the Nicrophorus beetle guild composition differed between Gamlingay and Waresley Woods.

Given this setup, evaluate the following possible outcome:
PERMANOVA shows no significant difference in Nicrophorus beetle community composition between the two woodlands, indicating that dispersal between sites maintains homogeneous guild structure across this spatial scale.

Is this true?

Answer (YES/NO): NO